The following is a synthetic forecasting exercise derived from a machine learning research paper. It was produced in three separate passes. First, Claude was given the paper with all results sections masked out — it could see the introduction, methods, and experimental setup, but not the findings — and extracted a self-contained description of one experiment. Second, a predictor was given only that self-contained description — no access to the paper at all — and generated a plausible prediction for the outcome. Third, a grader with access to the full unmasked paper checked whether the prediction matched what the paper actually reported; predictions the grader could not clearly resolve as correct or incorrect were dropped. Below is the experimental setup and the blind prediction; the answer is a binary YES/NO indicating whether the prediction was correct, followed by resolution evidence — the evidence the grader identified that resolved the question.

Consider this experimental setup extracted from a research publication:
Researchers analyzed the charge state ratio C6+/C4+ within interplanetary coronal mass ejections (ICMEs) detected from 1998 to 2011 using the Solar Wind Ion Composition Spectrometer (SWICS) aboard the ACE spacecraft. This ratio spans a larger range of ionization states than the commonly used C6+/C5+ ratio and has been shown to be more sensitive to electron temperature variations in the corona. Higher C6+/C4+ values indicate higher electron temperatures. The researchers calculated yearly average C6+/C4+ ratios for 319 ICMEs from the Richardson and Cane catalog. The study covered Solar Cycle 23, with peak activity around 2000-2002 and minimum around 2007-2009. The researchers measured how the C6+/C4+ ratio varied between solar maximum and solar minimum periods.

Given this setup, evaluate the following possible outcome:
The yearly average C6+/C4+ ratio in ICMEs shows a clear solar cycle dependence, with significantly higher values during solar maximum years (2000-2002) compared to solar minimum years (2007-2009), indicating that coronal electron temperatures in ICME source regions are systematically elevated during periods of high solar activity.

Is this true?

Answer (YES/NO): YES